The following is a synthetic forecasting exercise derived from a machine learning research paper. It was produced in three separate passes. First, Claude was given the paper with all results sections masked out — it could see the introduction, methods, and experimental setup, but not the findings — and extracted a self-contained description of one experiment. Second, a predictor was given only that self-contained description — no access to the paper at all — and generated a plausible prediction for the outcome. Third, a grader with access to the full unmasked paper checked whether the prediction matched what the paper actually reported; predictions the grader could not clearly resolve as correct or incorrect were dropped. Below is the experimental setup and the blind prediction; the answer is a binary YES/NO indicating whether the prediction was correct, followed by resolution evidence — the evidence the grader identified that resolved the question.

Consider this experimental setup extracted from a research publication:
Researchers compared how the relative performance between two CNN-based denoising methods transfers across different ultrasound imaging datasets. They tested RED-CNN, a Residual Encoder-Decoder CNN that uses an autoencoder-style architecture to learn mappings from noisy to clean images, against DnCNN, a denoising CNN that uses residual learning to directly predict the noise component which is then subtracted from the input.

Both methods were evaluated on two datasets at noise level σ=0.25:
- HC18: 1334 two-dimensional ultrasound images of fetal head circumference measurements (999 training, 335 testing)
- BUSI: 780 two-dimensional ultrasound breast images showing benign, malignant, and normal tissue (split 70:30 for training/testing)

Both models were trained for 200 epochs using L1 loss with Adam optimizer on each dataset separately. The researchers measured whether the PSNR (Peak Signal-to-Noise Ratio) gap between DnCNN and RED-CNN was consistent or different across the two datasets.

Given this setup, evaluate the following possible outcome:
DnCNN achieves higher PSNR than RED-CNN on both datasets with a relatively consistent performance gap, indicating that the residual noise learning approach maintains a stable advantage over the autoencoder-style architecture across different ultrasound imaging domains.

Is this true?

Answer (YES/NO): YES